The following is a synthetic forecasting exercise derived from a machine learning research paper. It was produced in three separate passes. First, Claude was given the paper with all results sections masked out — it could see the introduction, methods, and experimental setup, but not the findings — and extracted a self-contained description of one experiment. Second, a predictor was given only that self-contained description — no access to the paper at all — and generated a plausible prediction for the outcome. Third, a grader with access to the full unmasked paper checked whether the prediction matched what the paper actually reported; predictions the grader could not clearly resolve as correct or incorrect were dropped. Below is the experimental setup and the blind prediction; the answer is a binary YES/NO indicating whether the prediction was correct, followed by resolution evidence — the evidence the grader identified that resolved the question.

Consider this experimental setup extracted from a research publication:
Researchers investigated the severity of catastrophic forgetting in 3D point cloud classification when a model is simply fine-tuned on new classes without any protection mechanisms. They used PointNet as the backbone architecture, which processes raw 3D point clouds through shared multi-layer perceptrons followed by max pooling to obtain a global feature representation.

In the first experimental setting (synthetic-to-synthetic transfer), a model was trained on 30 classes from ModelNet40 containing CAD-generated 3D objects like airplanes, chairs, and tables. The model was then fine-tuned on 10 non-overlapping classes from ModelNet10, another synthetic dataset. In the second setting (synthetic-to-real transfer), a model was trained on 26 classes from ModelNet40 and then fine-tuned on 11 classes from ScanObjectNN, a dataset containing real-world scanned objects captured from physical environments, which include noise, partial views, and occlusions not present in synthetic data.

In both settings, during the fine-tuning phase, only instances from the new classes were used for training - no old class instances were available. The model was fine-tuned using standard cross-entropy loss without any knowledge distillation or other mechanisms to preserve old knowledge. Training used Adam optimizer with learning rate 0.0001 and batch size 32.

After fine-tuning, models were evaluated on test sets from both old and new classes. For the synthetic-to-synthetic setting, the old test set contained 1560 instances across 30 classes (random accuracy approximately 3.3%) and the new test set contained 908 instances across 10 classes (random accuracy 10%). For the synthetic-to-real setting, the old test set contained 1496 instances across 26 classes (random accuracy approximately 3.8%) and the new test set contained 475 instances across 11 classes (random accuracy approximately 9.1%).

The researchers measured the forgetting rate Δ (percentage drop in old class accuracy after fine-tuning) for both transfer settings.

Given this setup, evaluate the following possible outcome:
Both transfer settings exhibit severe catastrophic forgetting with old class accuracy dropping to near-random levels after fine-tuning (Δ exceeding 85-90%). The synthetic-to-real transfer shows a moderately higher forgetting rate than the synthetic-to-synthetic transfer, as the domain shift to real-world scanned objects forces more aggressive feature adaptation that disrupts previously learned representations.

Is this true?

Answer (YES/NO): NO